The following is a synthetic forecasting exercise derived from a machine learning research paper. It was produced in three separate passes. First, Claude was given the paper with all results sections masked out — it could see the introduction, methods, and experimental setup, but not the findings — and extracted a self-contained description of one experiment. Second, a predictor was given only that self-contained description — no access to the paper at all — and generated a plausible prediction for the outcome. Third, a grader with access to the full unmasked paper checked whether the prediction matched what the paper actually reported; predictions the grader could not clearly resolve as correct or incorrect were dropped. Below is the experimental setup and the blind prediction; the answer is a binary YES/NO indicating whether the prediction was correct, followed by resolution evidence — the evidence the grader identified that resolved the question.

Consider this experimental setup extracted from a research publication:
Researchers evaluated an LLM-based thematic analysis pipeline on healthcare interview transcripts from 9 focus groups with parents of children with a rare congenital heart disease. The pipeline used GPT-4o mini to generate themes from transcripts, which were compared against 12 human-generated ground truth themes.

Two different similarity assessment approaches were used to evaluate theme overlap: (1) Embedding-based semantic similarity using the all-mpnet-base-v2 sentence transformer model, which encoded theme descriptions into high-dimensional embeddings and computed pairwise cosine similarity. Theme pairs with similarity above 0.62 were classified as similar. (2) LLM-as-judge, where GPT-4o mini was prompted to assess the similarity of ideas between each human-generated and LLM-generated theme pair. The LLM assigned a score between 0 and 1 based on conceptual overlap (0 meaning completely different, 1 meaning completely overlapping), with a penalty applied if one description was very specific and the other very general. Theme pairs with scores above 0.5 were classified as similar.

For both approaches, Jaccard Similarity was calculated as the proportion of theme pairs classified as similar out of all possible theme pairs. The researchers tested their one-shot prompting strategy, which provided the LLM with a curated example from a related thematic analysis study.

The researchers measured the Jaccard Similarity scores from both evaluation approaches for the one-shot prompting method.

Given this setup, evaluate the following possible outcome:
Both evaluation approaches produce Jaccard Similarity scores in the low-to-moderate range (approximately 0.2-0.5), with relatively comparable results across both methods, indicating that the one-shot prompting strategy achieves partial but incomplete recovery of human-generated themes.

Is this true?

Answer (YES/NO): NO